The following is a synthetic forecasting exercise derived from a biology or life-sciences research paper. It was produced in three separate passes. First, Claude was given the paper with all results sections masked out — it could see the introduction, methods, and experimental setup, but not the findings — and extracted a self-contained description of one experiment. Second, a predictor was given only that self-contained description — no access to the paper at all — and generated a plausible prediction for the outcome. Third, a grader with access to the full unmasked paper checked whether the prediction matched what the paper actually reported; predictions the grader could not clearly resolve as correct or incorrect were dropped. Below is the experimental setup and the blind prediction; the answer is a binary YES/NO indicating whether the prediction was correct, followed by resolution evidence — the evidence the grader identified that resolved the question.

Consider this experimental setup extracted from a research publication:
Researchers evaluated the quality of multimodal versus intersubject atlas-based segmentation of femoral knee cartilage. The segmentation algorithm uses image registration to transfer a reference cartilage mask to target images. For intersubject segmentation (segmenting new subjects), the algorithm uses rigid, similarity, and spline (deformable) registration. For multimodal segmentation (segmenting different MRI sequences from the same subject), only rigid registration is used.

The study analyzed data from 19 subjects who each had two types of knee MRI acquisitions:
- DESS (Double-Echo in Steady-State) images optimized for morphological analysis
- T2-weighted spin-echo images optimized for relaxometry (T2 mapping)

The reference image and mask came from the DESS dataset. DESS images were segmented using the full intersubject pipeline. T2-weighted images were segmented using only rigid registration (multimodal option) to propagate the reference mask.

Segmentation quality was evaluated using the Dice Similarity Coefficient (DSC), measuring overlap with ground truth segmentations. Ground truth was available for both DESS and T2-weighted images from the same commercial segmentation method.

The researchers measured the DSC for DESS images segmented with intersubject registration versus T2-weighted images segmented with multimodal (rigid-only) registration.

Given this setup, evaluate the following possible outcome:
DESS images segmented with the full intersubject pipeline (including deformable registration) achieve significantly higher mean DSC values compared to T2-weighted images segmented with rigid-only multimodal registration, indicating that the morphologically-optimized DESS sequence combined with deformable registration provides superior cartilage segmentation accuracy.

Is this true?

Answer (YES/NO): YES